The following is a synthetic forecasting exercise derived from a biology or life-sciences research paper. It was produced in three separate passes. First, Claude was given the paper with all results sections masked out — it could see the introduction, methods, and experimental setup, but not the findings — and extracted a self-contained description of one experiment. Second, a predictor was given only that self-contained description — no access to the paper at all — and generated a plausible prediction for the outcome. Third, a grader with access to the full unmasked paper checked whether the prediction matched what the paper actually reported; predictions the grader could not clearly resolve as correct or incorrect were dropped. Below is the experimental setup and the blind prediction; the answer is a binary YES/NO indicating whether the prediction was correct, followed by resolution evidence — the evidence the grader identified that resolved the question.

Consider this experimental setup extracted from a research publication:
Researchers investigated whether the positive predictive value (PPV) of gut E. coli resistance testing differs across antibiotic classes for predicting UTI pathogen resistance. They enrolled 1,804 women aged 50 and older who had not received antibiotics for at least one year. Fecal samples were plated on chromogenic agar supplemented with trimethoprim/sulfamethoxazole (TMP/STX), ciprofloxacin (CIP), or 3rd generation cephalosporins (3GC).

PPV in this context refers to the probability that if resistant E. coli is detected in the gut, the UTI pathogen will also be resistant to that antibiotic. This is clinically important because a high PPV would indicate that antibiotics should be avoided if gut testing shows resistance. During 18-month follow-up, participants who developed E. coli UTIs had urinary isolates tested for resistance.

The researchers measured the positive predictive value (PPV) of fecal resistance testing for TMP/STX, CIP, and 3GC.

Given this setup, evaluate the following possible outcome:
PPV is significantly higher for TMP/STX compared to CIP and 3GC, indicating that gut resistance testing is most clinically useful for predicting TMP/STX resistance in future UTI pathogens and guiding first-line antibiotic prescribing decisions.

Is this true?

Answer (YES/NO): NO